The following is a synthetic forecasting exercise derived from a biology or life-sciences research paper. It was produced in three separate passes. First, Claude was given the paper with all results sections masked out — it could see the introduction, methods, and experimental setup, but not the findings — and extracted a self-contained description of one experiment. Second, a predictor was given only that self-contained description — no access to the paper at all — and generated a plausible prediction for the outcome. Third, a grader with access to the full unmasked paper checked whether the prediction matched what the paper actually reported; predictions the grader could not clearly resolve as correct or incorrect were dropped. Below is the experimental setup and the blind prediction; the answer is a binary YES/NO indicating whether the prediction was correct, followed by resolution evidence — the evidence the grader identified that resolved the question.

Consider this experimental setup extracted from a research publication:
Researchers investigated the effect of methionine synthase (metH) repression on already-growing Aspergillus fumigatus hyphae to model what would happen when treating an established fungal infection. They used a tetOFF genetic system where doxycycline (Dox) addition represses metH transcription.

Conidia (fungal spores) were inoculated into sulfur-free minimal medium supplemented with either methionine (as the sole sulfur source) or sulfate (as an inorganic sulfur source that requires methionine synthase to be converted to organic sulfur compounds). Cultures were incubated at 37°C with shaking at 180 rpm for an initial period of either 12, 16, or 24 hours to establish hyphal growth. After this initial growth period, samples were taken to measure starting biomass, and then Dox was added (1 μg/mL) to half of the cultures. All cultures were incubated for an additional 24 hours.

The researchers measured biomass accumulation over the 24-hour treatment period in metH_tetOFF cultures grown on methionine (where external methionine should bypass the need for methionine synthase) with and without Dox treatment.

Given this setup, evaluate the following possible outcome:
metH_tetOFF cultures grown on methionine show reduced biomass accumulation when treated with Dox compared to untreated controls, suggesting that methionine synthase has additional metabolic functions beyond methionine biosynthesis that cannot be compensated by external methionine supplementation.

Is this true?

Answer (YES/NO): YES